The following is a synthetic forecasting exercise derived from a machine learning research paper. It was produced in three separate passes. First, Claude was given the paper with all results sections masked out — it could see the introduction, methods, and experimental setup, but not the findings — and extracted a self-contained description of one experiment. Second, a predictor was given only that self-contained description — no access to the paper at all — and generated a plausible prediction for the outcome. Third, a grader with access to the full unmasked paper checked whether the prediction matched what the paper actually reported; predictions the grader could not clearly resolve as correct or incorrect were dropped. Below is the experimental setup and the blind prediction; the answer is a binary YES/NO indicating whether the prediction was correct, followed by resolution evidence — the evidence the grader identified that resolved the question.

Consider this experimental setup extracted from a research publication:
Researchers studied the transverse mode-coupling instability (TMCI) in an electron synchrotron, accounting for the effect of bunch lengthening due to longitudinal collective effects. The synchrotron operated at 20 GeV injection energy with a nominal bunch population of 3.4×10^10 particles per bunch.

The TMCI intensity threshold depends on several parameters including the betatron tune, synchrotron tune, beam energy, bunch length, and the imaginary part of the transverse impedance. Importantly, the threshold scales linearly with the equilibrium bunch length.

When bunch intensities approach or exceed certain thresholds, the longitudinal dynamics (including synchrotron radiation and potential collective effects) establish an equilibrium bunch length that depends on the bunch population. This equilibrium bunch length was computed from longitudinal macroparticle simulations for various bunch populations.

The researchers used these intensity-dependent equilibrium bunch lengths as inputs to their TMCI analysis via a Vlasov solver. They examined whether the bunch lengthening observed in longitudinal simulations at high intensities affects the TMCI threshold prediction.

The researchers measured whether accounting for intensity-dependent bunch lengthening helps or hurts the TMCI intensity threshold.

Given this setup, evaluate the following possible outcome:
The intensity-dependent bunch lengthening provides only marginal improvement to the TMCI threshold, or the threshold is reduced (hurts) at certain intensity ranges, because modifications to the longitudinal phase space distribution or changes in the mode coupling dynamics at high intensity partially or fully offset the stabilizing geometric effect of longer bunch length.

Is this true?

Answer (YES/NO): NO